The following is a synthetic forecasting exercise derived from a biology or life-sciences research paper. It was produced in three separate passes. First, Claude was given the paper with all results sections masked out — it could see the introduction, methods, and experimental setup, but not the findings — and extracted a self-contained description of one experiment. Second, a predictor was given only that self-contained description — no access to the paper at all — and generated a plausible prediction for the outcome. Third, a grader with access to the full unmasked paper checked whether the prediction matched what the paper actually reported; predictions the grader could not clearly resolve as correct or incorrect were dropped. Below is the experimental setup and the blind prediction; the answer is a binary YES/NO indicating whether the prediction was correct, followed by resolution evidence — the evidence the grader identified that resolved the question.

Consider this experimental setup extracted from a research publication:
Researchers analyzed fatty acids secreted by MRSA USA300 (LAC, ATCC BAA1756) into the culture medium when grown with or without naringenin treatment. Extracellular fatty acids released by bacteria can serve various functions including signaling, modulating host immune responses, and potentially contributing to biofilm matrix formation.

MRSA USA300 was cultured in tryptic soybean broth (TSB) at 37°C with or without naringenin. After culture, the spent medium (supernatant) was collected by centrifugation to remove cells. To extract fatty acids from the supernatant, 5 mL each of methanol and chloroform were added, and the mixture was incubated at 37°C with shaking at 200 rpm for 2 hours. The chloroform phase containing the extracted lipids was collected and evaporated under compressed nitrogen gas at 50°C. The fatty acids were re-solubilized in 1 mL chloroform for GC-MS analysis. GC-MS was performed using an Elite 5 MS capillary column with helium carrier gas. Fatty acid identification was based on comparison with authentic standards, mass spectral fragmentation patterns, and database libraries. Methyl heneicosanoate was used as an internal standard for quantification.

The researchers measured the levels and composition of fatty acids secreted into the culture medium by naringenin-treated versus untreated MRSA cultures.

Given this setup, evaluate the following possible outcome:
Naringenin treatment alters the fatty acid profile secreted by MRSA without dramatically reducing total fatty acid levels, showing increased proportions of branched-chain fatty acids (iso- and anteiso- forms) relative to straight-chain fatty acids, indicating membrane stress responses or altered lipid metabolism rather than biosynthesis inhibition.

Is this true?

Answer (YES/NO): NO